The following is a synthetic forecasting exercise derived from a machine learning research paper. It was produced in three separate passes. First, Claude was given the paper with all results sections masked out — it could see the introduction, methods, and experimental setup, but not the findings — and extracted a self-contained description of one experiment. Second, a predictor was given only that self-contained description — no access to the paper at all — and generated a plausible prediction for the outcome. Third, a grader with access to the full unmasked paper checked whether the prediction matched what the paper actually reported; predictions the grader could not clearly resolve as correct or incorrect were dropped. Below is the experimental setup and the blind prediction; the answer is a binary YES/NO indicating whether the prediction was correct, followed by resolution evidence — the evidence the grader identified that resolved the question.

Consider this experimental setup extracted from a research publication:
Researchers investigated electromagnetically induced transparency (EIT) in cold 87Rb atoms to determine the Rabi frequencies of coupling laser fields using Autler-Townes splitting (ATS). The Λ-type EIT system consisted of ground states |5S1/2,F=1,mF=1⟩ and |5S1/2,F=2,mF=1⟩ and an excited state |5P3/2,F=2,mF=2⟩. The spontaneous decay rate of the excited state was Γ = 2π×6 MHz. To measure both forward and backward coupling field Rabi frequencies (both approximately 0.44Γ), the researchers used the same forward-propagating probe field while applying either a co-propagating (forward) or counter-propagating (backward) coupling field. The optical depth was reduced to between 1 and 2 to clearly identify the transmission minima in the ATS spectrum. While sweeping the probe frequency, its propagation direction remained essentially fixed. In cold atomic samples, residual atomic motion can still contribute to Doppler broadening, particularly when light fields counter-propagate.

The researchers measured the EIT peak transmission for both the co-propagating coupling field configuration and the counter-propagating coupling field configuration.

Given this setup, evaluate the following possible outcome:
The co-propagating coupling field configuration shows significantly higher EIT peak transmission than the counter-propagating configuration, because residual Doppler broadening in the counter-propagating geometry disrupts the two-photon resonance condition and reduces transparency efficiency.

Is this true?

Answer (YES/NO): YES